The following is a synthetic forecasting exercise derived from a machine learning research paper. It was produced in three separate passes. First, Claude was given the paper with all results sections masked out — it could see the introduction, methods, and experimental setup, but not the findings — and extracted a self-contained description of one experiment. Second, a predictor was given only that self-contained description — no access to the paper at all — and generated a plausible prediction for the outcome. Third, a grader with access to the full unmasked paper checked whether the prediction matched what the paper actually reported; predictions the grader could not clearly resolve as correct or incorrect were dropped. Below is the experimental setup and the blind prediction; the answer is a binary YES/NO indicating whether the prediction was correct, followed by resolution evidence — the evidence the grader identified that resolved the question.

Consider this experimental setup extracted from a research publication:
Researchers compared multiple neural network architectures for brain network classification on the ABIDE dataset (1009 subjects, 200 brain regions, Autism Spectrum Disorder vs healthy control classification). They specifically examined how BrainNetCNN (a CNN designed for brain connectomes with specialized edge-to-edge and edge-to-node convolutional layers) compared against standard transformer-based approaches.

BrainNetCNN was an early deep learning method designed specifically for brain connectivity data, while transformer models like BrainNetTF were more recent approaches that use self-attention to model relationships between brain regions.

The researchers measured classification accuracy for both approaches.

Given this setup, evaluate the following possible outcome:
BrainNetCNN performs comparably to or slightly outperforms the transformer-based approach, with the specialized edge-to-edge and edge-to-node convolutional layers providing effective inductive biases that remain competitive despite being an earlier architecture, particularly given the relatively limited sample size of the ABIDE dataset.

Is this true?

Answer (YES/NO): NO